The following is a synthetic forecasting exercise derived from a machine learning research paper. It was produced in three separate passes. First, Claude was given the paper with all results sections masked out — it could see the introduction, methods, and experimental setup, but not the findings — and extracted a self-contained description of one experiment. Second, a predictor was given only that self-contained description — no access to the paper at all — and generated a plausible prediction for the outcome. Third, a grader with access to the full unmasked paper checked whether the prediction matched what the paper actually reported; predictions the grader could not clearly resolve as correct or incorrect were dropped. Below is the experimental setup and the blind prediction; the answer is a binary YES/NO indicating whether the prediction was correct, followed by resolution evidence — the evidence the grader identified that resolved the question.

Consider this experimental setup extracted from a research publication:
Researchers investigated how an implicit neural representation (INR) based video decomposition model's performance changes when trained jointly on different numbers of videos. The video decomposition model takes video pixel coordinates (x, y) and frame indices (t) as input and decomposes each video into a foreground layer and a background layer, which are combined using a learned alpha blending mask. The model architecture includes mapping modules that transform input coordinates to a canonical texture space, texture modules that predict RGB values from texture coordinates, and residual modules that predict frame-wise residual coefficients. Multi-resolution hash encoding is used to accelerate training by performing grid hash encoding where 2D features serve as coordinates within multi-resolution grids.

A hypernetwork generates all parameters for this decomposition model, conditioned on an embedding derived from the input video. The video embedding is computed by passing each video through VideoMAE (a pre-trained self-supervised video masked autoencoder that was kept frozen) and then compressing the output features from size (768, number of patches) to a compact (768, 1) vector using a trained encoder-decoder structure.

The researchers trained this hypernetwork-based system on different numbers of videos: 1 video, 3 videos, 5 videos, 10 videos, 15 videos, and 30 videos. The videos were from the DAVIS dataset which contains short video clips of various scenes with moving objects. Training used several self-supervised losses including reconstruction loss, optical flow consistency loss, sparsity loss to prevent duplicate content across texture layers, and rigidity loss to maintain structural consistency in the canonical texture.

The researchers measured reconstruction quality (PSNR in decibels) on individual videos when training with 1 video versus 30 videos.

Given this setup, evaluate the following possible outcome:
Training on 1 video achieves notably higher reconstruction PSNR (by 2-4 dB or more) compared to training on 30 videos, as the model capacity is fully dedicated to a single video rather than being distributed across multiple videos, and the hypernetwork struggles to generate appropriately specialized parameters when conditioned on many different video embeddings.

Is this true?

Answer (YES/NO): YES